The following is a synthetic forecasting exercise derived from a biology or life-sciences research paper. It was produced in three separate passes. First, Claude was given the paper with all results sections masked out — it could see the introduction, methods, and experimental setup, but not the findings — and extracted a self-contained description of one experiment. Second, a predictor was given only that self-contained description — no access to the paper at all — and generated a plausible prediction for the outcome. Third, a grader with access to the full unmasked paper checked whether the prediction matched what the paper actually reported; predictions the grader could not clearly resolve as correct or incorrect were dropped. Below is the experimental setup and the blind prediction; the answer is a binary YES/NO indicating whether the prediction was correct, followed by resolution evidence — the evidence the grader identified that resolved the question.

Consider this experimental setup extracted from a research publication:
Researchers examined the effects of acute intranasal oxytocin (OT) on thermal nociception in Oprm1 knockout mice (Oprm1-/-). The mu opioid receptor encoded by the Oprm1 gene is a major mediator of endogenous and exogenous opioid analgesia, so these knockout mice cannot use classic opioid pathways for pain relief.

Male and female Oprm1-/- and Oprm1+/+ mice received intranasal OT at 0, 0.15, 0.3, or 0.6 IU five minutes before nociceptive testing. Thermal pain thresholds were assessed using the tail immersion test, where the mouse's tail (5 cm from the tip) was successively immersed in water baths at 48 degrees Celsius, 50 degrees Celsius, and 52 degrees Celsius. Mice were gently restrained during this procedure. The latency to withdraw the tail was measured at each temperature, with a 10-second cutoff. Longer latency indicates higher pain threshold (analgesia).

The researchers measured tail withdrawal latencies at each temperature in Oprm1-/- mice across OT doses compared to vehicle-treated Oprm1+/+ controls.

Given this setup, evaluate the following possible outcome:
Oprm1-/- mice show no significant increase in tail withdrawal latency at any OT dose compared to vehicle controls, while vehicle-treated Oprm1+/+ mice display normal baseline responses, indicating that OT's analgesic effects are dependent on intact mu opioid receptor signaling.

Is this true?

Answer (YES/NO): NO